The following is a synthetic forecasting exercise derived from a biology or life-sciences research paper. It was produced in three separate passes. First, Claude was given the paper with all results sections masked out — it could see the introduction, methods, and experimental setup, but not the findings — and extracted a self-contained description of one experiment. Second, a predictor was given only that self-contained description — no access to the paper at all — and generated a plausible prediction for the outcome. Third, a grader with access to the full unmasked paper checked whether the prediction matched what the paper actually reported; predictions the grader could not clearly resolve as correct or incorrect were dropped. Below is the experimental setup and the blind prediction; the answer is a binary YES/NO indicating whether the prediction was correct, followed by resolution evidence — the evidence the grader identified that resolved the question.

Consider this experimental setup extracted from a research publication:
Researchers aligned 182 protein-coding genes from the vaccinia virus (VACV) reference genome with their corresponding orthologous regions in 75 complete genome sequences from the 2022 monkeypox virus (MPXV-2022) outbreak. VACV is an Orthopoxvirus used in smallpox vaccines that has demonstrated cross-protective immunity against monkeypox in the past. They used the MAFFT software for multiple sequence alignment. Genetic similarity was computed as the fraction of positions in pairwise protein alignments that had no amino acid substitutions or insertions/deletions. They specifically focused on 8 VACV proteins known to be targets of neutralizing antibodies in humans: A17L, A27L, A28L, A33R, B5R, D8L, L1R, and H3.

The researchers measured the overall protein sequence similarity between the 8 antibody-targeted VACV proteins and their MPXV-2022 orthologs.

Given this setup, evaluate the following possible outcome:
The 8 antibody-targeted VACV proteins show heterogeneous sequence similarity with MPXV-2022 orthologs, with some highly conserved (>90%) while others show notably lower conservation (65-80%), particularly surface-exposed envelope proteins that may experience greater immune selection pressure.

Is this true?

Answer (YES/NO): NO